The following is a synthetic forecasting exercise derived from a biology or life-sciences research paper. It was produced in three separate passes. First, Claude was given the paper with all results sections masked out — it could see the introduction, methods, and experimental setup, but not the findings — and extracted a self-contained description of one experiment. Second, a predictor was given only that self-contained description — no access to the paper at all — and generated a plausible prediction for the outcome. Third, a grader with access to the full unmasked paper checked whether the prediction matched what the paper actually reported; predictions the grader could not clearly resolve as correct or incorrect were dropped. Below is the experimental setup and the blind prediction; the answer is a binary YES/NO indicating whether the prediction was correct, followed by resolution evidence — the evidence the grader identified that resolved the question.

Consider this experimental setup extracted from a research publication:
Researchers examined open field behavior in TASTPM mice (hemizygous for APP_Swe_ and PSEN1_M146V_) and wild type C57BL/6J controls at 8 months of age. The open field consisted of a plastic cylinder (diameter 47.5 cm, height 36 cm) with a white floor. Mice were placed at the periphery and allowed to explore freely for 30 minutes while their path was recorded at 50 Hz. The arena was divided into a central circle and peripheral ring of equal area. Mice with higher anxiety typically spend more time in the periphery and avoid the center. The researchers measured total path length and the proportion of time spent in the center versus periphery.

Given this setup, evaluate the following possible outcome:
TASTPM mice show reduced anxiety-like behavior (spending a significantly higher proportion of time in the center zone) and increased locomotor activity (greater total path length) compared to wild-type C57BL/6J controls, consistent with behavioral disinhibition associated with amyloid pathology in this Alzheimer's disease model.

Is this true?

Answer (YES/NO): NO